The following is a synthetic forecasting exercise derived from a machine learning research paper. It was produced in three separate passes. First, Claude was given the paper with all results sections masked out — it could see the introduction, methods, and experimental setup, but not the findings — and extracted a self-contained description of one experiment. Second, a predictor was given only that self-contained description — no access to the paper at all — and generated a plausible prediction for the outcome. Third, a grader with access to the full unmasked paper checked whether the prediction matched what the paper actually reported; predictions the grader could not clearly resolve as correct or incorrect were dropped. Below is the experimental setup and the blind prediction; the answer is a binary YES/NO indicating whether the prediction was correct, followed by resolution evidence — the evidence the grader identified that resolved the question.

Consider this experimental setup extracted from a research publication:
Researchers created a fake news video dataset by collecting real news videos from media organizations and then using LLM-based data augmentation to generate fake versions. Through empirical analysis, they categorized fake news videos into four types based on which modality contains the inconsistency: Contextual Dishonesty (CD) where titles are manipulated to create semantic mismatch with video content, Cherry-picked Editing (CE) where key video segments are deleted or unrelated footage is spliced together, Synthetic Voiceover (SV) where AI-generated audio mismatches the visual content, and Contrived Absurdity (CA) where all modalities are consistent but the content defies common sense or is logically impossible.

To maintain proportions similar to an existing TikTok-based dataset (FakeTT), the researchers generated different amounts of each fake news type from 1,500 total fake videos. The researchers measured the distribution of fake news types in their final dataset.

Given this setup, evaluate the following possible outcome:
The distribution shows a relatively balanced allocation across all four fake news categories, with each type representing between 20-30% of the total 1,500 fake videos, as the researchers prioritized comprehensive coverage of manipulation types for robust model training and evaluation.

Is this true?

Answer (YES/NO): NO